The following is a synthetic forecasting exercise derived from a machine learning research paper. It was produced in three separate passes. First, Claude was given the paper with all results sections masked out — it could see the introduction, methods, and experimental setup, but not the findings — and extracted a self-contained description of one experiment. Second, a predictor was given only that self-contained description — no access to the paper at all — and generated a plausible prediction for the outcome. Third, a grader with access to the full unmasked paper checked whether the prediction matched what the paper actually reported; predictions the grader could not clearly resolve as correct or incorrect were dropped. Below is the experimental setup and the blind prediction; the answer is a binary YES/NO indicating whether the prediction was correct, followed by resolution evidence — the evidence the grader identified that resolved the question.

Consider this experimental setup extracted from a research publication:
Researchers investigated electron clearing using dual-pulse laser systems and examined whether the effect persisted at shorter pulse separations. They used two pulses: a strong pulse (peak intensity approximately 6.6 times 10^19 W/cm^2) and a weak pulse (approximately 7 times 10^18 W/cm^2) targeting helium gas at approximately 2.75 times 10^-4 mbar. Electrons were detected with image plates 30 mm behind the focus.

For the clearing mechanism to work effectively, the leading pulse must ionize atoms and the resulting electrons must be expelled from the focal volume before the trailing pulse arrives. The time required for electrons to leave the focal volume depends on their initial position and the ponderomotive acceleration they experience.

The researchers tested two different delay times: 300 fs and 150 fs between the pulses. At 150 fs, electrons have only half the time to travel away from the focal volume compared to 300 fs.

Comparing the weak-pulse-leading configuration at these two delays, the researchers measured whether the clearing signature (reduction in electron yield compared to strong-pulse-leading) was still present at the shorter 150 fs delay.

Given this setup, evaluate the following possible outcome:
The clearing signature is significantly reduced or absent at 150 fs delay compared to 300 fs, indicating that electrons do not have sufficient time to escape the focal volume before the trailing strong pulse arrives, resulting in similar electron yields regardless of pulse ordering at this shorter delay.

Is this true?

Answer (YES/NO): NO